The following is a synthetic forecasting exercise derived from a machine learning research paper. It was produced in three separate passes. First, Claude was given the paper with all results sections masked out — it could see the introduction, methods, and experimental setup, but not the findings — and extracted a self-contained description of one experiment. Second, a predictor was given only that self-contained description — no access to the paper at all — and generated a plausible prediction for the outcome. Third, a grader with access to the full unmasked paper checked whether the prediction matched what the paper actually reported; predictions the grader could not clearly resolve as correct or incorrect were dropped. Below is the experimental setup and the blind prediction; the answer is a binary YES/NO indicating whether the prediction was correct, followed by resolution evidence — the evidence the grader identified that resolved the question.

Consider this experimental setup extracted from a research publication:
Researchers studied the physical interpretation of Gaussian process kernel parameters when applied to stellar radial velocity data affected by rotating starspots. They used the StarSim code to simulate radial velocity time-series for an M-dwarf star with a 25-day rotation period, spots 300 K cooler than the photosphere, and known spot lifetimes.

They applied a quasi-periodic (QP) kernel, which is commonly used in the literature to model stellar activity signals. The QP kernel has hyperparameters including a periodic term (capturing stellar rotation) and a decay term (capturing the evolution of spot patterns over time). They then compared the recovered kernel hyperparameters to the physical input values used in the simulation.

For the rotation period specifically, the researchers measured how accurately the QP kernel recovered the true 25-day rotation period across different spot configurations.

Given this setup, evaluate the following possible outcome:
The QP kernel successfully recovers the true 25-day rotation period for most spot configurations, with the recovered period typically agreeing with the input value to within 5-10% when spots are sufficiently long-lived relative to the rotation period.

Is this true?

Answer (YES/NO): YES